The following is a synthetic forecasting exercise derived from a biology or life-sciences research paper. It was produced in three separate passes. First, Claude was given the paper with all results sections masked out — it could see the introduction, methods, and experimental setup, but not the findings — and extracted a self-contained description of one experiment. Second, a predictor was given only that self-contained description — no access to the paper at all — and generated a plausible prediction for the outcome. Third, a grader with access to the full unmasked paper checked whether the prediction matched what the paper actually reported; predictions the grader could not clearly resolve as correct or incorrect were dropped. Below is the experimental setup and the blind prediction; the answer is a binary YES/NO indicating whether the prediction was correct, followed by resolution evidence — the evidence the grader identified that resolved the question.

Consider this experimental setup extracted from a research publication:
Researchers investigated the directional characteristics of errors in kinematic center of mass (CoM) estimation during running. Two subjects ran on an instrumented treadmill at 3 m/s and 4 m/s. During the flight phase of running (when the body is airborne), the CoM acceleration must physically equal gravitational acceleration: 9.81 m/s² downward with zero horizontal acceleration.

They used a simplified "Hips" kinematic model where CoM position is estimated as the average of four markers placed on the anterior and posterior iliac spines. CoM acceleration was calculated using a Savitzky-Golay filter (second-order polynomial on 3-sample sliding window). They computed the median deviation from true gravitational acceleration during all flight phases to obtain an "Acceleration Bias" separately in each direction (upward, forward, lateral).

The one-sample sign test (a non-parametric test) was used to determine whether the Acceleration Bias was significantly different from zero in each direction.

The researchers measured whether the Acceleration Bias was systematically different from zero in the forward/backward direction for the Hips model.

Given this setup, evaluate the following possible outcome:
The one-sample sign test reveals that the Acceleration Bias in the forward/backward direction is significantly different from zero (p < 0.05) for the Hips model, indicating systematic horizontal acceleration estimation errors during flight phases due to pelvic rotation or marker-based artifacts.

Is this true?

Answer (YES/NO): YES